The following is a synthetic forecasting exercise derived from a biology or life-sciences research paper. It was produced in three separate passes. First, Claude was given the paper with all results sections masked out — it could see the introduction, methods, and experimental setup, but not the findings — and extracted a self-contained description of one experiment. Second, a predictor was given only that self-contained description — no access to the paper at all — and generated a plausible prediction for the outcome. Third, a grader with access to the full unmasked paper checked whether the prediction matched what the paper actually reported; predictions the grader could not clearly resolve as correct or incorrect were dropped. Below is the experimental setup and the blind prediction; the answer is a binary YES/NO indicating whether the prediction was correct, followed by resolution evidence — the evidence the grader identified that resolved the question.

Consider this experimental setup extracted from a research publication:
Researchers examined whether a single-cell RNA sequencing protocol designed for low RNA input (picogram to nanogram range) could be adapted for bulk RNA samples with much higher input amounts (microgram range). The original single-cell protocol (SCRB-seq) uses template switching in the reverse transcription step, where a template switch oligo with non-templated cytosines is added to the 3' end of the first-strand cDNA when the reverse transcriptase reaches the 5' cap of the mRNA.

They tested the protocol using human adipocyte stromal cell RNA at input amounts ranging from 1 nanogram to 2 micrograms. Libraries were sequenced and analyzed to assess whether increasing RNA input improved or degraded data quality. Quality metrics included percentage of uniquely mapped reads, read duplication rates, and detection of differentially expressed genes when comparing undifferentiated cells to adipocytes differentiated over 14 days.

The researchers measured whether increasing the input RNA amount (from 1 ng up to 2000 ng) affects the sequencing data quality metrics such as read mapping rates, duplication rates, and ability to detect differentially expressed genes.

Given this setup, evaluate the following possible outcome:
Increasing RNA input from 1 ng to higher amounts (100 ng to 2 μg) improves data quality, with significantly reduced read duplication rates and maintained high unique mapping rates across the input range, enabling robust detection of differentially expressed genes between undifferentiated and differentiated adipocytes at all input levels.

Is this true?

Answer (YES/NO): NO